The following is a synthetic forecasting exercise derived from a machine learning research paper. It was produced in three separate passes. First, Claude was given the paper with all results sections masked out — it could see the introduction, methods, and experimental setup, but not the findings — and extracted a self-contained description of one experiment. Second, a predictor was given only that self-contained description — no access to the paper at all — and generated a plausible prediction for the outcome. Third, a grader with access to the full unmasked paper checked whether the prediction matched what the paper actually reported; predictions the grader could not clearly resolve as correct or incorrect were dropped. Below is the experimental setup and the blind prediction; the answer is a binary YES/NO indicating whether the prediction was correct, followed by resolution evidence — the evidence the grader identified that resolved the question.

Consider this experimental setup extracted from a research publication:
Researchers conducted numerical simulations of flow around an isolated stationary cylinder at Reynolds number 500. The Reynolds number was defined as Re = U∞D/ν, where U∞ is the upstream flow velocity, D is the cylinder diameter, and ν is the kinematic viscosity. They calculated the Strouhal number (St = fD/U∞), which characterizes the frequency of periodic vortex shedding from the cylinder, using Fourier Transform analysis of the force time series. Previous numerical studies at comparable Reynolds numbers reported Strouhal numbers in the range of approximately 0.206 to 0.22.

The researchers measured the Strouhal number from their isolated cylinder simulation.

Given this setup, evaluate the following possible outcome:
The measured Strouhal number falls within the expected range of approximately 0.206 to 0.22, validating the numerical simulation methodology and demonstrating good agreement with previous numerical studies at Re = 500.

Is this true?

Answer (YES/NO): NO